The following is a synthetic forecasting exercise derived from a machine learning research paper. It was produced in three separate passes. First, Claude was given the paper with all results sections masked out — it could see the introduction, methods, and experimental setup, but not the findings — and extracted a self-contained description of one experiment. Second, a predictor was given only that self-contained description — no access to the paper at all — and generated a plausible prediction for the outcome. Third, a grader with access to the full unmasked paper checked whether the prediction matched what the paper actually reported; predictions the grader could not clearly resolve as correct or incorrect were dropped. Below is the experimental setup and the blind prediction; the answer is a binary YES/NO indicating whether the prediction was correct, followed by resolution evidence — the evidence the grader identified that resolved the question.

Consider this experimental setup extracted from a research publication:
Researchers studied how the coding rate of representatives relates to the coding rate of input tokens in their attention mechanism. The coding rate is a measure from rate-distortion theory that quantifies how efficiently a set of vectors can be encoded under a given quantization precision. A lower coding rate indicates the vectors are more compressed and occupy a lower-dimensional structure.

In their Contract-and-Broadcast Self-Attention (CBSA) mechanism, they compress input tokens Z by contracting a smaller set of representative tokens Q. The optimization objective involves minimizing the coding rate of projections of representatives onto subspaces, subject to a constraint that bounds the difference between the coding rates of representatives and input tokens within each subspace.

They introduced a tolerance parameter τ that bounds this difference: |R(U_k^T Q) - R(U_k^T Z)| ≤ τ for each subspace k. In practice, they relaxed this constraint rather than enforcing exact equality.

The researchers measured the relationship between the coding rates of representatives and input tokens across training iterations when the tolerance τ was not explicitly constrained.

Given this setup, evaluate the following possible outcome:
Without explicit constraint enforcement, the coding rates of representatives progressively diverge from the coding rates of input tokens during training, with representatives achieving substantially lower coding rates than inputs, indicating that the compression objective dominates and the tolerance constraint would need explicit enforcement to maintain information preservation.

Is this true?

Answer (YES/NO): NO